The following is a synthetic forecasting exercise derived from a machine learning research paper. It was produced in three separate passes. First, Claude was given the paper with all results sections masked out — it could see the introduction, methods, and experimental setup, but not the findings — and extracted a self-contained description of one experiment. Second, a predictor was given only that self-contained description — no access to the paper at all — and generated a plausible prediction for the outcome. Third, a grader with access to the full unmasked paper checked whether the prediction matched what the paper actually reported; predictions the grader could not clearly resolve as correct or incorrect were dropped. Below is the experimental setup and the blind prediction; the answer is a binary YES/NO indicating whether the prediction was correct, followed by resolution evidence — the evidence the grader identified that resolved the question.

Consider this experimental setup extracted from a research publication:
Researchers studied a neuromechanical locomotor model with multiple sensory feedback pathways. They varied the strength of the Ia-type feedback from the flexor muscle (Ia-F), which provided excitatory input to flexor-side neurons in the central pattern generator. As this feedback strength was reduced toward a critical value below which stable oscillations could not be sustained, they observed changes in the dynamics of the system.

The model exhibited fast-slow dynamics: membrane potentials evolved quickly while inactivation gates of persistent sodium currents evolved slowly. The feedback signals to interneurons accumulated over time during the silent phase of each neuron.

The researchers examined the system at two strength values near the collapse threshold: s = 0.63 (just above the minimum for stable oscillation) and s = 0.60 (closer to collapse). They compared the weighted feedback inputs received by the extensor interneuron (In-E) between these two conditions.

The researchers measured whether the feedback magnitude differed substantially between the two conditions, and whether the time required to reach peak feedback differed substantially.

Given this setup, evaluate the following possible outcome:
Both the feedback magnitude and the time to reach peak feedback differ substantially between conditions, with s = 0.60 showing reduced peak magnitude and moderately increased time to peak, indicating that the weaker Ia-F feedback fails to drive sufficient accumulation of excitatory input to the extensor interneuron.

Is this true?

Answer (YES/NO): NO